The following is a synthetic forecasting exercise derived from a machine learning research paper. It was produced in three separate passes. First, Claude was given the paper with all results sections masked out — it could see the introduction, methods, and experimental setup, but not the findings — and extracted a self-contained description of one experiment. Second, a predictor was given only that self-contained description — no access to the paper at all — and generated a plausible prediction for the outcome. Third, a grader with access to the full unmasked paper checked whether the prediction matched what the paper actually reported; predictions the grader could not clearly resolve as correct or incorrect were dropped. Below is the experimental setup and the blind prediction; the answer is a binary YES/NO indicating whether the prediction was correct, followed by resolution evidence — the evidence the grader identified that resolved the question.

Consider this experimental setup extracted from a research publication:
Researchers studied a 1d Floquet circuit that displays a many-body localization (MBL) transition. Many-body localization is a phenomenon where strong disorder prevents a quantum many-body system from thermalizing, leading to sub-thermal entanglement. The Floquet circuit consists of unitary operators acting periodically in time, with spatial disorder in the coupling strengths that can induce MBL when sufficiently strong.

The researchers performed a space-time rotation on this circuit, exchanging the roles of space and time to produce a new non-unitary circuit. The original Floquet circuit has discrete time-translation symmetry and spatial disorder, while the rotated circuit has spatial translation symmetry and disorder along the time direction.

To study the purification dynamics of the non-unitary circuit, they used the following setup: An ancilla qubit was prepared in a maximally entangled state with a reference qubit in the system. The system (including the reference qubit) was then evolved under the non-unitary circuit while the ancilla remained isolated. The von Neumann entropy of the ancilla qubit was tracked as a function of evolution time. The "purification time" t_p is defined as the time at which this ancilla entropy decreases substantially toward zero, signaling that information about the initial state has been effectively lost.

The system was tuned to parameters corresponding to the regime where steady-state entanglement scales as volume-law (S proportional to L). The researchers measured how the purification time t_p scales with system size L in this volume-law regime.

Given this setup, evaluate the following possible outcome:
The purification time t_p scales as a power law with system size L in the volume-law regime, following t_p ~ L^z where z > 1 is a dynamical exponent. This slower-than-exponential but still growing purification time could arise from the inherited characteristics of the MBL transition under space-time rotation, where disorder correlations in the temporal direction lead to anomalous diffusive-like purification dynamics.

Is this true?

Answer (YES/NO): YES